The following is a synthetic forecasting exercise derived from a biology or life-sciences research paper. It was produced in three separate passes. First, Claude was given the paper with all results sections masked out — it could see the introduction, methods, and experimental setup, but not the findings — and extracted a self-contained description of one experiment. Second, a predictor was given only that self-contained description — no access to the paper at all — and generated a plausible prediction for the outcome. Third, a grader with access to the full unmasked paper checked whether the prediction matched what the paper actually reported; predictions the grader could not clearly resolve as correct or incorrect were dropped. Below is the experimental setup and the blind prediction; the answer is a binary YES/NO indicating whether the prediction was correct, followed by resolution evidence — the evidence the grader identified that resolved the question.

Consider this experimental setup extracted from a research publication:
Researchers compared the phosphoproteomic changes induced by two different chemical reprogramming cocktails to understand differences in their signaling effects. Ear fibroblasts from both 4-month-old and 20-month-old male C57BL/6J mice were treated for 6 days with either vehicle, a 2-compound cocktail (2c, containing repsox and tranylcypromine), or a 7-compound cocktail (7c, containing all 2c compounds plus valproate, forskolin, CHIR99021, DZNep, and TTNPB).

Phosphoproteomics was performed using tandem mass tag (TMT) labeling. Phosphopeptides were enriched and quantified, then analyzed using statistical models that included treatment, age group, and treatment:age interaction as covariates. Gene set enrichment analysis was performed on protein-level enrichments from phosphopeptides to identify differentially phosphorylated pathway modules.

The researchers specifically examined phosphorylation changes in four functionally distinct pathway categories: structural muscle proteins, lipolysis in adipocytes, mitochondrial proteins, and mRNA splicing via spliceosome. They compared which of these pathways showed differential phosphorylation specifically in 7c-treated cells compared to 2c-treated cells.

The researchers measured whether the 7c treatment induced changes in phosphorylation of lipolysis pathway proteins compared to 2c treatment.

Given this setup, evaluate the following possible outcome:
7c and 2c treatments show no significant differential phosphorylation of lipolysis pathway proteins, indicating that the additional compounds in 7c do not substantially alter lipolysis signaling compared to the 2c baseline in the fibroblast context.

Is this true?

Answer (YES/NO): NO